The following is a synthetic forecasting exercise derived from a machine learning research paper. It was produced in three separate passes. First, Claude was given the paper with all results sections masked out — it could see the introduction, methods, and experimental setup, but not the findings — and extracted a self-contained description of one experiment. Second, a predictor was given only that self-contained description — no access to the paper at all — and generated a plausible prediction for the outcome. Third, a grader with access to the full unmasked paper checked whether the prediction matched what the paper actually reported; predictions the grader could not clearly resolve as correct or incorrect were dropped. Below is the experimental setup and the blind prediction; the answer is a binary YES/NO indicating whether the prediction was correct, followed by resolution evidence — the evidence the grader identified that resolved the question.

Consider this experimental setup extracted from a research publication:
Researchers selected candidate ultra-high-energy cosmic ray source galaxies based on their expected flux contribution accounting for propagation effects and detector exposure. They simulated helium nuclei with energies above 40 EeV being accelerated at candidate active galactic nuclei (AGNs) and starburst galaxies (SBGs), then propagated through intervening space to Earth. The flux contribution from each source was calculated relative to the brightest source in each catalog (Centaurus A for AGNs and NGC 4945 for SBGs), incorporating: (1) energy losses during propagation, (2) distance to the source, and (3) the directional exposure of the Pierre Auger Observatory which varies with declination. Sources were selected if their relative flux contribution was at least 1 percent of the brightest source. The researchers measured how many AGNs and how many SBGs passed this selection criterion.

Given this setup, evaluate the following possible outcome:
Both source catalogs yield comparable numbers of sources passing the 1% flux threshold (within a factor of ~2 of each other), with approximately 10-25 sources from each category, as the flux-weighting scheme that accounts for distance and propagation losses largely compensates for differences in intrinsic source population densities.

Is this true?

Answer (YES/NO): NO